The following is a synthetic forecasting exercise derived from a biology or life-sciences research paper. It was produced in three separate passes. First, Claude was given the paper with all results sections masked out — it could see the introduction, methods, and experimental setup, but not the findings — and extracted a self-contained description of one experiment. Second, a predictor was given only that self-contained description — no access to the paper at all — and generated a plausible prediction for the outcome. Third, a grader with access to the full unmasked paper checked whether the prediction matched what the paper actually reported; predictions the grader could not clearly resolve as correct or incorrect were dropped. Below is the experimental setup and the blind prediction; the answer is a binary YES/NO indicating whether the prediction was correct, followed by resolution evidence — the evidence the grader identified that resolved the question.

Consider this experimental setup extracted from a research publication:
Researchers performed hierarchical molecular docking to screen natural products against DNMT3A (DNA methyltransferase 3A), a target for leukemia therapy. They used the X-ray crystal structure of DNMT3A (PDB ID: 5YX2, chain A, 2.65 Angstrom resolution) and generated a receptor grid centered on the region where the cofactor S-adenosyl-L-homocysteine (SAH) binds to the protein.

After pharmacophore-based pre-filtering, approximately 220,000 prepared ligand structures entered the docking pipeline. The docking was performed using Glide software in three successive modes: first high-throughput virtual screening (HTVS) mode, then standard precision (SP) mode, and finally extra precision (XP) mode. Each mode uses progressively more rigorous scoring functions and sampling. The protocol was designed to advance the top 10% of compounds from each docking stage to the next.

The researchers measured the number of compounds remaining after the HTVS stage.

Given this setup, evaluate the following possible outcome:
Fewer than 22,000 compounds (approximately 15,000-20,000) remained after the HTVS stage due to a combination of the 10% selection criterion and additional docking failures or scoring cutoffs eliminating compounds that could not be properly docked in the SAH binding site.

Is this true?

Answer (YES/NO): NO